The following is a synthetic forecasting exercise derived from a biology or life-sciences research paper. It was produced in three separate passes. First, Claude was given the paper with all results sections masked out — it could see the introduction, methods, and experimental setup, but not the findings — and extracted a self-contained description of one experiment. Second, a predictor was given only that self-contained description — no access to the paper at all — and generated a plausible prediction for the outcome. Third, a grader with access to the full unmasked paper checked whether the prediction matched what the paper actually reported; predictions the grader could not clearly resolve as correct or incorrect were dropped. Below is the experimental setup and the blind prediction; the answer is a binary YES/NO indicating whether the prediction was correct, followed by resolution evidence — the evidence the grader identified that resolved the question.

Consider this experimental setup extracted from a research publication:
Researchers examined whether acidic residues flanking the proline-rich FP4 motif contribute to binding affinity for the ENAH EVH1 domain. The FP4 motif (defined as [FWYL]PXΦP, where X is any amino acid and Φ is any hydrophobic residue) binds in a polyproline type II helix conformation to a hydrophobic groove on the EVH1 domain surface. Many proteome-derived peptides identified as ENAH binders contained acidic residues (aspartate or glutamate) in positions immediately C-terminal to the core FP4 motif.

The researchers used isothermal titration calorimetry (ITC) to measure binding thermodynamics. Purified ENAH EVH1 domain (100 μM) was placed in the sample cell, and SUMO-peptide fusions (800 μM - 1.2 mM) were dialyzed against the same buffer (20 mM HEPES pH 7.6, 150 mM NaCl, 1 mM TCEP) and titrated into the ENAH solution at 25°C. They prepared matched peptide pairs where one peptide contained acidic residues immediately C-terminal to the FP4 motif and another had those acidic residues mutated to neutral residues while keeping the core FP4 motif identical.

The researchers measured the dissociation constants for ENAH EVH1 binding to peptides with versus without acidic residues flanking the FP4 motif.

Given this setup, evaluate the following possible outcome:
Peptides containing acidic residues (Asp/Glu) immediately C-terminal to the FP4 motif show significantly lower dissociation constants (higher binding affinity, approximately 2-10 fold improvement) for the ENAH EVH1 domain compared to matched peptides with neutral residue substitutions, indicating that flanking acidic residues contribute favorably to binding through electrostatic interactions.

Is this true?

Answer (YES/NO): YES